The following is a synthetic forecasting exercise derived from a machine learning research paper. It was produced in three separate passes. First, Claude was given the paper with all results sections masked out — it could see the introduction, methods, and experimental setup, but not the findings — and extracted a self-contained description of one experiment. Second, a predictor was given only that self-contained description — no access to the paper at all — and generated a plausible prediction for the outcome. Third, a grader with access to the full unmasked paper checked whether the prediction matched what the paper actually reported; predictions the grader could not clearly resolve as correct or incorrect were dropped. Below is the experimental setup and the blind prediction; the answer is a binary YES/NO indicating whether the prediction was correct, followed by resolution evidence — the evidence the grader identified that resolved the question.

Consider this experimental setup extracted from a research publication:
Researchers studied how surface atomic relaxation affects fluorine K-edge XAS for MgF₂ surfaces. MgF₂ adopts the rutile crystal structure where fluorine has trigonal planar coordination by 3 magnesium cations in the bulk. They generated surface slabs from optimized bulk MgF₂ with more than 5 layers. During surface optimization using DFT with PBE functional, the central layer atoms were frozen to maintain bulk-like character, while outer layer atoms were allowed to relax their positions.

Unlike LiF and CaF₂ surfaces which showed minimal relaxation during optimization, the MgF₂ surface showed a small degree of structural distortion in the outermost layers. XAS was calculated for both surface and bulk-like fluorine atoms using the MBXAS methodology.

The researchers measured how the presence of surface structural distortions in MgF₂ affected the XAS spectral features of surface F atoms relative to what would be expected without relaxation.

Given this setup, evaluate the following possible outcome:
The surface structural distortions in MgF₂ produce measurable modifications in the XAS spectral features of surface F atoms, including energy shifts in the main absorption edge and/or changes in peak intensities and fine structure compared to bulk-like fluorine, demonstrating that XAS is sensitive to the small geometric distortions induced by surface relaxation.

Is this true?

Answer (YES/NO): NO